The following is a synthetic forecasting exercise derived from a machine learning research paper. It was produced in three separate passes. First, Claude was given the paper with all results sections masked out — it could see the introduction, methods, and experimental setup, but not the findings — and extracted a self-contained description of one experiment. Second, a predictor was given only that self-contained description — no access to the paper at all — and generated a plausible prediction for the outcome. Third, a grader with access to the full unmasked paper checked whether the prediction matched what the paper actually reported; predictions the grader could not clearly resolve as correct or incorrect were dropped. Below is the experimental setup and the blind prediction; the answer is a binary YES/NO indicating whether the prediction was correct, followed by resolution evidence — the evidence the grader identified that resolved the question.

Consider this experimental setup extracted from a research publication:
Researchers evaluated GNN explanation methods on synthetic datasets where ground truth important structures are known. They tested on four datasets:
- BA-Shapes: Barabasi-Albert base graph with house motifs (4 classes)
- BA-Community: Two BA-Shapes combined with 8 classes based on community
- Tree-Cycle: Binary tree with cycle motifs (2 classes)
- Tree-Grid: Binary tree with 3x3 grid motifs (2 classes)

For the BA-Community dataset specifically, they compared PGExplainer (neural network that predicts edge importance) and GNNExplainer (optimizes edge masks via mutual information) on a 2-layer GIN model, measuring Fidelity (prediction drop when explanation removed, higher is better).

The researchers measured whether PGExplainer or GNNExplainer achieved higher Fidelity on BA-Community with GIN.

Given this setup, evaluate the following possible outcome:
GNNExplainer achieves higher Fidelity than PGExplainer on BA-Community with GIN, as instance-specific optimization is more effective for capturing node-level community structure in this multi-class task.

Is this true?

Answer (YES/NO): NO